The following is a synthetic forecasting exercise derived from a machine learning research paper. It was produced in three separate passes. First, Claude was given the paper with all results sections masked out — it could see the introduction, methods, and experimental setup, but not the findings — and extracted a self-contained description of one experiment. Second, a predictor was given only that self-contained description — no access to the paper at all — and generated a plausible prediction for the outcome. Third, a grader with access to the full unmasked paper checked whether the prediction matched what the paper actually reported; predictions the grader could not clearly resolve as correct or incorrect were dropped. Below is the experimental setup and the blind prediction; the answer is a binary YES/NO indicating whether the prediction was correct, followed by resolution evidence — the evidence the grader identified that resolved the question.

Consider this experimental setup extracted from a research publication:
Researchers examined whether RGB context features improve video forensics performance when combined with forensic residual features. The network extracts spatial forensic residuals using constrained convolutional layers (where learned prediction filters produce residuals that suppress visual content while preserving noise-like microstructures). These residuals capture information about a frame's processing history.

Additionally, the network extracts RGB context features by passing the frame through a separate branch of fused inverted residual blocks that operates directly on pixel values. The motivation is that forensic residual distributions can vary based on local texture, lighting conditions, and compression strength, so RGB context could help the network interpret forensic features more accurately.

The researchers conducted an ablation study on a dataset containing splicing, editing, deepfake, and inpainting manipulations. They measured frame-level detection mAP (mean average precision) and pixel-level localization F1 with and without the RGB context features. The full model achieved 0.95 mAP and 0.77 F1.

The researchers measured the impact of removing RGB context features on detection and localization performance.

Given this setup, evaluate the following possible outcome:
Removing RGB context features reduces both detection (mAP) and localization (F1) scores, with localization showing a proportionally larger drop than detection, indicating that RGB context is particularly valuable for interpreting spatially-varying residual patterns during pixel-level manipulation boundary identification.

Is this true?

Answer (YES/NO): YES